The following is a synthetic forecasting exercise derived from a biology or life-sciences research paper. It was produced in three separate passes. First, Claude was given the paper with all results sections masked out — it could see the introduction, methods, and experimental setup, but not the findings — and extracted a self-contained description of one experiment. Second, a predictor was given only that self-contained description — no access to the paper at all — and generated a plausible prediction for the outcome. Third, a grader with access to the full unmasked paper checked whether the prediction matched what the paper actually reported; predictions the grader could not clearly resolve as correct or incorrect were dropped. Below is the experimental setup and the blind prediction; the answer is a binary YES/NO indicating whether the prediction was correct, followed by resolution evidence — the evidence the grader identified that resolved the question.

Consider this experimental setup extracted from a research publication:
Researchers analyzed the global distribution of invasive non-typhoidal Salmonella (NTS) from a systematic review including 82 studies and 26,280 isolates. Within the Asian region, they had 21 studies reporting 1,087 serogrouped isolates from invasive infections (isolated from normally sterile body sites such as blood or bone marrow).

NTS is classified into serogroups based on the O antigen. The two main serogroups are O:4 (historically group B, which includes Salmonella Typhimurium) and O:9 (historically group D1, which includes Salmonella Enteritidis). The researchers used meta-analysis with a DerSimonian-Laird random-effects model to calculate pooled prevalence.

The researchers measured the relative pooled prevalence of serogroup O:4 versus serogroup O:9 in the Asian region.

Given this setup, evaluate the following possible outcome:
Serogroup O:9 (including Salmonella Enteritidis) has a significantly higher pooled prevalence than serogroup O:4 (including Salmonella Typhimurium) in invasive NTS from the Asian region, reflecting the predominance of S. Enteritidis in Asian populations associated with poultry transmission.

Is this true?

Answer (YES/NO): NO